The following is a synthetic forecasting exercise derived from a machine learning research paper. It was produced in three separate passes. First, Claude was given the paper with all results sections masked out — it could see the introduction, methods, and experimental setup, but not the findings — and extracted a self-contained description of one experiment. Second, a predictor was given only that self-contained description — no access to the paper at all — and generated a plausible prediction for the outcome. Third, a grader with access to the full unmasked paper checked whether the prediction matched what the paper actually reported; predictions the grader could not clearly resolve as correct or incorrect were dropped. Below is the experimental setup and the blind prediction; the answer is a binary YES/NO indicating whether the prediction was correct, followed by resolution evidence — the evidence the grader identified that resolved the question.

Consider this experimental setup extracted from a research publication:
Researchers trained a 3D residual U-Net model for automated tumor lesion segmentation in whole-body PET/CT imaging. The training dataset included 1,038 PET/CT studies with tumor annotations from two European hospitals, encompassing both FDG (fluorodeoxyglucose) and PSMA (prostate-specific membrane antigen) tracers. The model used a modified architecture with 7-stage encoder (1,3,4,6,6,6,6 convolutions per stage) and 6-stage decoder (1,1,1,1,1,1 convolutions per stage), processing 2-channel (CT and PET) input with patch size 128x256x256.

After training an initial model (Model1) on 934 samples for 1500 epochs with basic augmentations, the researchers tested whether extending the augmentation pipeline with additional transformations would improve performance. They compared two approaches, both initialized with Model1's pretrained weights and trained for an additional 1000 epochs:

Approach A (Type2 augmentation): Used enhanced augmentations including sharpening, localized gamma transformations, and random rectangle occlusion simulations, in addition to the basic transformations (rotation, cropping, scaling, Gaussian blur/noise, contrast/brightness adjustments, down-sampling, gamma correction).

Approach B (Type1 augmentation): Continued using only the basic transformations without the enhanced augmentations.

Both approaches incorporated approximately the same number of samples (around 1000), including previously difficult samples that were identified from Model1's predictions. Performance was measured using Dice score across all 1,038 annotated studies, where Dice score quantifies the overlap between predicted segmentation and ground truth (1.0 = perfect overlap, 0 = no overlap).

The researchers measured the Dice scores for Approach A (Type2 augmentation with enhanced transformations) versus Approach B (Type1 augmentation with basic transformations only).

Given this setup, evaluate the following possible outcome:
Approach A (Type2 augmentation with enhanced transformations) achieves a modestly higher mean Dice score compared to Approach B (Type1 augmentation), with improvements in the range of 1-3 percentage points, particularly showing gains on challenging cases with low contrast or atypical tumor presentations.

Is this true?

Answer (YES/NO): NO